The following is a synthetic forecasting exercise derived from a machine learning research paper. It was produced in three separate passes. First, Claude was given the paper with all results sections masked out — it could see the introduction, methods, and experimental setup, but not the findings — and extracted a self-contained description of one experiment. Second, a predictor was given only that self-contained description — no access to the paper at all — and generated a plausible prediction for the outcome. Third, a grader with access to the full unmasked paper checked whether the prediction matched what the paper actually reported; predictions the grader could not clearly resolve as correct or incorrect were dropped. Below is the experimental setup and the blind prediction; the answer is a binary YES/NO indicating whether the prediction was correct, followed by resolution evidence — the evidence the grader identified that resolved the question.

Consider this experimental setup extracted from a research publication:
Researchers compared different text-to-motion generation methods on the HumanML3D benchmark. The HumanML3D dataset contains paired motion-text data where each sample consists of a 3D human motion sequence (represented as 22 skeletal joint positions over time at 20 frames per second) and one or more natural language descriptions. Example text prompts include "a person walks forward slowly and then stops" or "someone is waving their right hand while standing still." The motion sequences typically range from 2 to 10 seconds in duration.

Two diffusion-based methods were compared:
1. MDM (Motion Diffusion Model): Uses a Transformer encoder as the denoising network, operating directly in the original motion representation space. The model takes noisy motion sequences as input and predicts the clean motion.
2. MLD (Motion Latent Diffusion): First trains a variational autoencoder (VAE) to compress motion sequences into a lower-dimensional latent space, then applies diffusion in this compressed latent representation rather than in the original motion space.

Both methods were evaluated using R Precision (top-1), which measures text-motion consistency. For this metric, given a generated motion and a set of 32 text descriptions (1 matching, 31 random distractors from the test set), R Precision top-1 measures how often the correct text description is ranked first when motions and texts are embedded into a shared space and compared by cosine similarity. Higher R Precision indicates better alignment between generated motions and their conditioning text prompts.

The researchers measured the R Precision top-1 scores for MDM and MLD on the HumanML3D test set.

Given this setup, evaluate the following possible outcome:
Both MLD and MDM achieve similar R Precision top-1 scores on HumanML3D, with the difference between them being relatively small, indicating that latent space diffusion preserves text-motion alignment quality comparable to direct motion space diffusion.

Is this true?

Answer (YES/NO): NO